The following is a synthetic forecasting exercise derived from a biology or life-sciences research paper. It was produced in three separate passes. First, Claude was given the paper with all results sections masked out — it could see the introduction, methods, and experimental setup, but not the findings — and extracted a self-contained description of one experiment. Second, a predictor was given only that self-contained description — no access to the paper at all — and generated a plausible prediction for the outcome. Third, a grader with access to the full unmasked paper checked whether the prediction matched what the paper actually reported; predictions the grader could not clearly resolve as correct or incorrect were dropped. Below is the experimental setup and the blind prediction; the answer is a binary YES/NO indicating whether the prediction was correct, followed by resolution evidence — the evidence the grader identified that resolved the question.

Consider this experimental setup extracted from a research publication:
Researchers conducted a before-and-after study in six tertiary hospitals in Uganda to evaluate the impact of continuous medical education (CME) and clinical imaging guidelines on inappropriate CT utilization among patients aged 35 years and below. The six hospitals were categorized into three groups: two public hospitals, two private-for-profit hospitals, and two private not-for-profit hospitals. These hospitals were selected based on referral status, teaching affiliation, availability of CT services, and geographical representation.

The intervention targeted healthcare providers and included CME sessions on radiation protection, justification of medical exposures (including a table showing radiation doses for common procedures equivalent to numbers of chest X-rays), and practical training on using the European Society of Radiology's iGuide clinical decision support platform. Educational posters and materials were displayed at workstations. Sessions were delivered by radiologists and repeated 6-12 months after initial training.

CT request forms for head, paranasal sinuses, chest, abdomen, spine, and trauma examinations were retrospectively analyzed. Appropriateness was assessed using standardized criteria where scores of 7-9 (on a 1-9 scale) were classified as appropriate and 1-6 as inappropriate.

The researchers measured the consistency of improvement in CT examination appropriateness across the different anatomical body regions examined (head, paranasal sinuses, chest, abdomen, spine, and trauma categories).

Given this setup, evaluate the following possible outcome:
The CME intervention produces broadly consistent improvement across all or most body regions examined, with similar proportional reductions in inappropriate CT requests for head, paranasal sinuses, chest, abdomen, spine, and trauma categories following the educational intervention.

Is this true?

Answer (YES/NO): NO